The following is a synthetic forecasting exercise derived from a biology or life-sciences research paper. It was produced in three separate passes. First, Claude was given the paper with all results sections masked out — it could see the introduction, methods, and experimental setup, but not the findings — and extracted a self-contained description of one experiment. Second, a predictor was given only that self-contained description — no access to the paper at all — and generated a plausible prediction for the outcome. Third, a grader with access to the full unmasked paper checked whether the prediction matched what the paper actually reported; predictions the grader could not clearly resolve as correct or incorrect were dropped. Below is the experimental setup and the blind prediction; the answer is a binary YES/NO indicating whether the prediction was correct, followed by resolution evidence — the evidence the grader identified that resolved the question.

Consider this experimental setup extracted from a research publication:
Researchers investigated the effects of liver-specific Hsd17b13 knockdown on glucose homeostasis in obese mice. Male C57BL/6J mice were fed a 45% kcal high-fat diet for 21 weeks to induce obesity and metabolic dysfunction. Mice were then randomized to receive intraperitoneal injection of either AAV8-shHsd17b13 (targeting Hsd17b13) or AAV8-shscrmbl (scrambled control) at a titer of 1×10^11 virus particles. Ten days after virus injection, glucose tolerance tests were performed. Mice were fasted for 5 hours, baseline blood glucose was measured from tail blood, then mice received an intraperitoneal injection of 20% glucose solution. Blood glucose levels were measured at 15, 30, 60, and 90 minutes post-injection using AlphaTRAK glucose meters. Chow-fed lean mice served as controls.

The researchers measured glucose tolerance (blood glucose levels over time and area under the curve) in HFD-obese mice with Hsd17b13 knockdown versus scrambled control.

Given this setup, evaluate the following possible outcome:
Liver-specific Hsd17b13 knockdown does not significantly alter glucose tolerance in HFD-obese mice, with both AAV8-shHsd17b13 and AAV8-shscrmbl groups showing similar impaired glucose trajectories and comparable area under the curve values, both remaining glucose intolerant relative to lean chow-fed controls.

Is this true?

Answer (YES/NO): YES